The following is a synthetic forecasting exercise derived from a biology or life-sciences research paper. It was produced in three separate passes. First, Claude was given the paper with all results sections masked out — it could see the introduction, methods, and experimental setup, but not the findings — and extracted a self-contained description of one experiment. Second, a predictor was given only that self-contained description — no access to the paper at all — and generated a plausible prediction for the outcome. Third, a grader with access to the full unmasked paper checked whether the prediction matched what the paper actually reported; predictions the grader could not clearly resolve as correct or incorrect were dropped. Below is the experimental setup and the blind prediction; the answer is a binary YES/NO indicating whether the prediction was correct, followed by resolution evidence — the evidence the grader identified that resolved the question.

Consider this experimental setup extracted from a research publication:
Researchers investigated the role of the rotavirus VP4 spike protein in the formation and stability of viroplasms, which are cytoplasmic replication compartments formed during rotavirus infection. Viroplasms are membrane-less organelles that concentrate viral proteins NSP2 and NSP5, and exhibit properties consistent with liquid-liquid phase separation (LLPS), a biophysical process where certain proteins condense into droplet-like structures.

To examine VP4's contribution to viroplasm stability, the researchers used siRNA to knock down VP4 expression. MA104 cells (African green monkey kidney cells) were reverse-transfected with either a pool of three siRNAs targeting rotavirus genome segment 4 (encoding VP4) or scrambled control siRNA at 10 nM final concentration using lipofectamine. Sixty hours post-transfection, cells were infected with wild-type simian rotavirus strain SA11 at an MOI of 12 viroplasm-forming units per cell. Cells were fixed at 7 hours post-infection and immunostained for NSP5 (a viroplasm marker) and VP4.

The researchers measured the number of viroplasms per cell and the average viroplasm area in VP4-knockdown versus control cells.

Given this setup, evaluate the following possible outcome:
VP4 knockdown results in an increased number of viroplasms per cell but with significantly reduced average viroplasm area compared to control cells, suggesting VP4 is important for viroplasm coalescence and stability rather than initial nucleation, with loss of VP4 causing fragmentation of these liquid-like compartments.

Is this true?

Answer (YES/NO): NO